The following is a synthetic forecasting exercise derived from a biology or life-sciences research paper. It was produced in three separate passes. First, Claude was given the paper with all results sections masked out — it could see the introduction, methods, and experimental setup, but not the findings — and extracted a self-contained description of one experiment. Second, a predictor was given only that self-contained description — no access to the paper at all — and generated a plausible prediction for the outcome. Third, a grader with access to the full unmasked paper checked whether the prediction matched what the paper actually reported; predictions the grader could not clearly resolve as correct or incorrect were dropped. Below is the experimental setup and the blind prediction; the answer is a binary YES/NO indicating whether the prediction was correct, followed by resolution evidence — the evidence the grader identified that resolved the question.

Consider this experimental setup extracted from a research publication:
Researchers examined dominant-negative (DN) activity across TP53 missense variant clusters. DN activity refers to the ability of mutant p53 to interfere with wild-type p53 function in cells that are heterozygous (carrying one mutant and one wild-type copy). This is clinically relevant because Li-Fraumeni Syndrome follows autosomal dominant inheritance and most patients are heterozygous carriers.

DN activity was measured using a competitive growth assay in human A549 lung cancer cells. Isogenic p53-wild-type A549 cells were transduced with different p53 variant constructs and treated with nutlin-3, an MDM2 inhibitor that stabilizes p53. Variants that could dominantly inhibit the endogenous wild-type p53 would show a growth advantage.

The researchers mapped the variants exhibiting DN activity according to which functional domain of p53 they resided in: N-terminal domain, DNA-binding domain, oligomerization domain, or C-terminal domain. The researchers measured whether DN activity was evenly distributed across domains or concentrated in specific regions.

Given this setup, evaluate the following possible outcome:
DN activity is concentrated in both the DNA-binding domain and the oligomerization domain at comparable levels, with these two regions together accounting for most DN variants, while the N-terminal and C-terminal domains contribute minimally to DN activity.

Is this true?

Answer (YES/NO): NO